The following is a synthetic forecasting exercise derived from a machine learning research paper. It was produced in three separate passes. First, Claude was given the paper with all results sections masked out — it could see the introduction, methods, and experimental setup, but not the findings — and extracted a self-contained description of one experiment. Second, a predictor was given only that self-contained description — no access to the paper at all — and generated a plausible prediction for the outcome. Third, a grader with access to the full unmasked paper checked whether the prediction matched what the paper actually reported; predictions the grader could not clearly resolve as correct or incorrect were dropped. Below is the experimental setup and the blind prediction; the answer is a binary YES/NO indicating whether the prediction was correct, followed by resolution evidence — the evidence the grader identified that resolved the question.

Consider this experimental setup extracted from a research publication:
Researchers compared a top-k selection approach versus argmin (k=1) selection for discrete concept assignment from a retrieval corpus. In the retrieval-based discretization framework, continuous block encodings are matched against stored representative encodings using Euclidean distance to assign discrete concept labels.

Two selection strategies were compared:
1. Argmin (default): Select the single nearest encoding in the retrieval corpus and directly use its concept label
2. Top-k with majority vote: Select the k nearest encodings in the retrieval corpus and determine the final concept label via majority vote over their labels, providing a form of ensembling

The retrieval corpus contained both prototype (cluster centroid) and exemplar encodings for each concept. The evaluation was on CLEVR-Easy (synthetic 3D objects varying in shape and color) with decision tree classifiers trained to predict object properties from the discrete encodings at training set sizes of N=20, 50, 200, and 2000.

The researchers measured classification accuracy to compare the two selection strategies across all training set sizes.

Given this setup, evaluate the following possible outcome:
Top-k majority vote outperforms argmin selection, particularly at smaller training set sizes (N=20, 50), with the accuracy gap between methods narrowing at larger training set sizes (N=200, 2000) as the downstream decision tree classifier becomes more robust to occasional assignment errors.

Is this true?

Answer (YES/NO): NO